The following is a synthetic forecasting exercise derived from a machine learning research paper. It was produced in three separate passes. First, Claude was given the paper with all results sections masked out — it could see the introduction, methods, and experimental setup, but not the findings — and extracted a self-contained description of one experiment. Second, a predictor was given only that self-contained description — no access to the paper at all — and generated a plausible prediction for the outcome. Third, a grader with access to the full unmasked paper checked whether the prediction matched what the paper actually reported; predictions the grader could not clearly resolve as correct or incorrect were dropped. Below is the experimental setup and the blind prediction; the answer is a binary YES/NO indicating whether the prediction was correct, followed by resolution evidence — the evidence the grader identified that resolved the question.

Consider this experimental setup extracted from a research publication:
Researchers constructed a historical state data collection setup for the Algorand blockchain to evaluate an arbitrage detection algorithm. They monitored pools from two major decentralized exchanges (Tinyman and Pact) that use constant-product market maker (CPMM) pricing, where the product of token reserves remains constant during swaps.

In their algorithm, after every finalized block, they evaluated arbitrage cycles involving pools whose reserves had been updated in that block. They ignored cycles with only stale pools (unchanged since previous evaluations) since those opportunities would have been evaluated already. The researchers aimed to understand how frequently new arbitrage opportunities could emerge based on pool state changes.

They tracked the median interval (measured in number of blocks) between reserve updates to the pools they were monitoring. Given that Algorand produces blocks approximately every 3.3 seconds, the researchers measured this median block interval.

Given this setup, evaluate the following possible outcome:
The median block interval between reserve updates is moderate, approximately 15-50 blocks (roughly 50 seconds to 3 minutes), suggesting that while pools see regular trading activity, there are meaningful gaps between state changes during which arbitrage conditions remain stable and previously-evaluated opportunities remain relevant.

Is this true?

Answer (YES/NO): NO